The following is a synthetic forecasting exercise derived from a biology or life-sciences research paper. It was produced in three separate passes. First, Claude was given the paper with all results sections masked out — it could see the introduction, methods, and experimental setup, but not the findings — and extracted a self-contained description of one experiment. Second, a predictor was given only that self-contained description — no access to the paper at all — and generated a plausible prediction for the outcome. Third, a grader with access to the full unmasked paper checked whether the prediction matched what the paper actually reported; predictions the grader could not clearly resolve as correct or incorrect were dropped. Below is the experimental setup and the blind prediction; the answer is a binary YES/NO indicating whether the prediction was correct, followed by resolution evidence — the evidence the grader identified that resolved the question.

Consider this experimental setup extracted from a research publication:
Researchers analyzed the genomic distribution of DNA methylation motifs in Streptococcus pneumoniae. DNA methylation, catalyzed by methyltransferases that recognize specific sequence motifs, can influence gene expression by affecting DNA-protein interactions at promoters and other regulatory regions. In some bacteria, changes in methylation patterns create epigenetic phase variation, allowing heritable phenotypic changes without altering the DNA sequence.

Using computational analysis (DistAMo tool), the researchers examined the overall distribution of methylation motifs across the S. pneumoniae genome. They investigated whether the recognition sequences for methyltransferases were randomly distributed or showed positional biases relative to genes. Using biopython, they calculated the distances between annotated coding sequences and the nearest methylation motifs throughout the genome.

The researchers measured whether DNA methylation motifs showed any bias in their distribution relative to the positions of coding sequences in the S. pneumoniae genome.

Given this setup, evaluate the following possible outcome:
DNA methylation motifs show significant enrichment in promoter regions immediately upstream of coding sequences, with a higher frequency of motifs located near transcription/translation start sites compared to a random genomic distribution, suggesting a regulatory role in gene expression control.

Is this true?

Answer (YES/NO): NO